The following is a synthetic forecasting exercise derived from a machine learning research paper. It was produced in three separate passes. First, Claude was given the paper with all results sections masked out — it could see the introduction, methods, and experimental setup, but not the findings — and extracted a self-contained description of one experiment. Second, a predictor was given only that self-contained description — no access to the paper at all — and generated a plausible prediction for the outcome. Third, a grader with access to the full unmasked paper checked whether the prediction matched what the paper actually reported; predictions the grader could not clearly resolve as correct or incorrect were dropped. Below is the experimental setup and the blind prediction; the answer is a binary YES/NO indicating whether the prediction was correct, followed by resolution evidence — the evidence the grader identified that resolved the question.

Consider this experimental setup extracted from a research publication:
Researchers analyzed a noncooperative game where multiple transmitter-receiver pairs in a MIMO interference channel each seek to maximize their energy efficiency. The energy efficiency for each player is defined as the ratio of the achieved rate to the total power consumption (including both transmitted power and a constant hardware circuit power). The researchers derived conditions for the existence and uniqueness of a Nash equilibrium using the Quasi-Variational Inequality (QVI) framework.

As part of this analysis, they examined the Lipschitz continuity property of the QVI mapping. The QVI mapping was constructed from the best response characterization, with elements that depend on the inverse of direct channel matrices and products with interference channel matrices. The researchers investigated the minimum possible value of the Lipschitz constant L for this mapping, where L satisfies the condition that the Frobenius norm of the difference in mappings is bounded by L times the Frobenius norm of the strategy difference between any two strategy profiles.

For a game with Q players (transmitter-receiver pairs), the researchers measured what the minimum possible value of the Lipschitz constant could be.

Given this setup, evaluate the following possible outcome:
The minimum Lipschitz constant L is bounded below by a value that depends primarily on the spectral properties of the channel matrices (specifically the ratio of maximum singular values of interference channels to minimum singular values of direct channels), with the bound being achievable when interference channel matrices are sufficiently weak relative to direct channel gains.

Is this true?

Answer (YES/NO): NO